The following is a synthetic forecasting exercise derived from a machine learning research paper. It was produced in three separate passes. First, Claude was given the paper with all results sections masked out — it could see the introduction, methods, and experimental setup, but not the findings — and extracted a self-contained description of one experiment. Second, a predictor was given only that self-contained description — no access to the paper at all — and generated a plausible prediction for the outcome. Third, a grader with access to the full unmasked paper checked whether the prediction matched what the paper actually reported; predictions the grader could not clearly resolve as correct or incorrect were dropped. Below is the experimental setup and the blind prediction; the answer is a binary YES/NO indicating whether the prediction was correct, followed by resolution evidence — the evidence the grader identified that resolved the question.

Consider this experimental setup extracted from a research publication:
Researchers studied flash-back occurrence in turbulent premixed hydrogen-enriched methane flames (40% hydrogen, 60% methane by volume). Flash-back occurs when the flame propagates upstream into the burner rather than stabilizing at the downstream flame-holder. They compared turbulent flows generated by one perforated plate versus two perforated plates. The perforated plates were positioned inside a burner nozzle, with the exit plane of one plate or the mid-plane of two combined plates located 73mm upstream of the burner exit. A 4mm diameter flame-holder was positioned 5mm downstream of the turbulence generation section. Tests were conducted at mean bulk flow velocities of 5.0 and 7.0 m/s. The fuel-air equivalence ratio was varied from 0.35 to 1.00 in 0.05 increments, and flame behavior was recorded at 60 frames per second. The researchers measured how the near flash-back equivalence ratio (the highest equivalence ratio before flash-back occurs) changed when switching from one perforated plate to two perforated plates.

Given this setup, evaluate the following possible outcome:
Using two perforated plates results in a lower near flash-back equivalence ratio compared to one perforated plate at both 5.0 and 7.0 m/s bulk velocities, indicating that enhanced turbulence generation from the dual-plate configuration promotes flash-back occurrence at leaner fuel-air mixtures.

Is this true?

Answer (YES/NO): YES